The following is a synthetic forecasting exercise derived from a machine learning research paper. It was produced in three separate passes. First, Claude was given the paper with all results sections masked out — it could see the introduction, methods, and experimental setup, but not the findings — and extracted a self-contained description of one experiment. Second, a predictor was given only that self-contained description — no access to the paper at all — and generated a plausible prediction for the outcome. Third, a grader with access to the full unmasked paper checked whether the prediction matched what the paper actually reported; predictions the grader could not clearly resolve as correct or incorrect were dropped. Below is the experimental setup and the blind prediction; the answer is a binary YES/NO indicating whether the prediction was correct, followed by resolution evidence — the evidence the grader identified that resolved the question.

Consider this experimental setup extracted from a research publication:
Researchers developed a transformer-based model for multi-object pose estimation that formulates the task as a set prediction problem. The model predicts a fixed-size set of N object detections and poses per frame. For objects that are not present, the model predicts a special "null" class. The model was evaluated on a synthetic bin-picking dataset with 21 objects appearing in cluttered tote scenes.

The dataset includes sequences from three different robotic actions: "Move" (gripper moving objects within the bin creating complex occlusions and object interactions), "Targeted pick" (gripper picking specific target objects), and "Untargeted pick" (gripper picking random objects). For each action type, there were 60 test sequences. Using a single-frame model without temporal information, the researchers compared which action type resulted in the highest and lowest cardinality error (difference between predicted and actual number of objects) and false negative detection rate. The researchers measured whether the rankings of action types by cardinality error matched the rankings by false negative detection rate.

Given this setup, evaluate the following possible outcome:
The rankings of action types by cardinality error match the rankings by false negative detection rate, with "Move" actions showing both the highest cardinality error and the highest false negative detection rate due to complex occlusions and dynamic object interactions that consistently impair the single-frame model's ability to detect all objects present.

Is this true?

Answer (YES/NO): YES